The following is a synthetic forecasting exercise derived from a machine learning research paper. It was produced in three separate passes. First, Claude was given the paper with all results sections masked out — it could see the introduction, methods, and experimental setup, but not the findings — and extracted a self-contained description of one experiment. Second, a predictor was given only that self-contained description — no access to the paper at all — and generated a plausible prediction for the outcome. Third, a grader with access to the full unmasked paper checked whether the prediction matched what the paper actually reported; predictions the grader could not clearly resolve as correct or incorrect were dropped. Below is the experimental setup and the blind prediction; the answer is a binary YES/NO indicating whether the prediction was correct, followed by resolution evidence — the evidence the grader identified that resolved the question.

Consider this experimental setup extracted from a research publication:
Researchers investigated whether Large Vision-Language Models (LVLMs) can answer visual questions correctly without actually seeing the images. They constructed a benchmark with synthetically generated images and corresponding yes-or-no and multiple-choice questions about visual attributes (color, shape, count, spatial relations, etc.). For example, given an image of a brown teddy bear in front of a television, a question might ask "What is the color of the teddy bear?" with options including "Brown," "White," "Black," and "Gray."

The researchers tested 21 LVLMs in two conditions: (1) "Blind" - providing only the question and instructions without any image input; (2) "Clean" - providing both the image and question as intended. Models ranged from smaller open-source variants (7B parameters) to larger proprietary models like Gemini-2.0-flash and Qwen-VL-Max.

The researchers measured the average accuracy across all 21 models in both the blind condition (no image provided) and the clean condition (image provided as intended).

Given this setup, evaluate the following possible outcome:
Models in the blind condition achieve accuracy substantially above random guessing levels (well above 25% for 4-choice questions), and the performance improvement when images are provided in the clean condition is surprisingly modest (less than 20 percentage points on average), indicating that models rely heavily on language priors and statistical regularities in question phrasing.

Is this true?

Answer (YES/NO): NO